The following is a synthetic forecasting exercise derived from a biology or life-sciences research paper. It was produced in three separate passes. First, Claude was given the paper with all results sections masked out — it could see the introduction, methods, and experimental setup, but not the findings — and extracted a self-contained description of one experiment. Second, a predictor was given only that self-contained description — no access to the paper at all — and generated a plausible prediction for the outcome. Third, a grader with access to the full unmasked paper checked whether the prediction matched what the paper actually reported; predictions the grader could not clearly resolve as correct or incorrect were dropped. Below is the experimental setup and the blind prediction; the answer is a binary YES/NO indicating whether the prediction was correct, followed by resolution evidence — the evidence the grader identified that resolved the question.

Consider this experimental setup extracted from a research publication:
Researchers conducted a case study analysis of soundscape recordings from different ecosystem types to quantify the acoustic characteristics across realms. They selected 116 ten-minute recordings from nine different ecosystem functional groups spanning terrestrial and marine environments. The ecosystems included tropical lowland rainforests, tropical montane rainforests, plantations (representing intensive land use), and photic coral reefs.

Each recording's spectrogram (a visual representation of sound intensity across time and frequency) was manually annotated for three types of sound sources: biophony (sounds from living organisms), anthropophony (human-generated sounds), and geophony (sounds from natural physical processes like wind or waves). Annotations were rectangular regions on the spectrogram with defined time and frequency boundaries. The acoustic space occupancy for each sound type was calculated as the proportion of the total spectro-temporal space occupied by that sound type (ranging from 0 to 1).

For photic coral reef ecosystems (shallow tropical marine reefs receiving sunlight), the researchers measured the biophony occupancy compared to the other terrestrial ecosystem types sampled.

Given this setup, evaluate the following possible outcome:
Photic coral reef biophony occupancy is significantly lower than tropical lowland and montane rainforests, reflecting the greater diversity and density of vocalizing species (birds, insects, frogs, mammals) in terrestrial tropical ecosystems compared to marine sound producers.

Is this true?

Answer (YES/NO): NO